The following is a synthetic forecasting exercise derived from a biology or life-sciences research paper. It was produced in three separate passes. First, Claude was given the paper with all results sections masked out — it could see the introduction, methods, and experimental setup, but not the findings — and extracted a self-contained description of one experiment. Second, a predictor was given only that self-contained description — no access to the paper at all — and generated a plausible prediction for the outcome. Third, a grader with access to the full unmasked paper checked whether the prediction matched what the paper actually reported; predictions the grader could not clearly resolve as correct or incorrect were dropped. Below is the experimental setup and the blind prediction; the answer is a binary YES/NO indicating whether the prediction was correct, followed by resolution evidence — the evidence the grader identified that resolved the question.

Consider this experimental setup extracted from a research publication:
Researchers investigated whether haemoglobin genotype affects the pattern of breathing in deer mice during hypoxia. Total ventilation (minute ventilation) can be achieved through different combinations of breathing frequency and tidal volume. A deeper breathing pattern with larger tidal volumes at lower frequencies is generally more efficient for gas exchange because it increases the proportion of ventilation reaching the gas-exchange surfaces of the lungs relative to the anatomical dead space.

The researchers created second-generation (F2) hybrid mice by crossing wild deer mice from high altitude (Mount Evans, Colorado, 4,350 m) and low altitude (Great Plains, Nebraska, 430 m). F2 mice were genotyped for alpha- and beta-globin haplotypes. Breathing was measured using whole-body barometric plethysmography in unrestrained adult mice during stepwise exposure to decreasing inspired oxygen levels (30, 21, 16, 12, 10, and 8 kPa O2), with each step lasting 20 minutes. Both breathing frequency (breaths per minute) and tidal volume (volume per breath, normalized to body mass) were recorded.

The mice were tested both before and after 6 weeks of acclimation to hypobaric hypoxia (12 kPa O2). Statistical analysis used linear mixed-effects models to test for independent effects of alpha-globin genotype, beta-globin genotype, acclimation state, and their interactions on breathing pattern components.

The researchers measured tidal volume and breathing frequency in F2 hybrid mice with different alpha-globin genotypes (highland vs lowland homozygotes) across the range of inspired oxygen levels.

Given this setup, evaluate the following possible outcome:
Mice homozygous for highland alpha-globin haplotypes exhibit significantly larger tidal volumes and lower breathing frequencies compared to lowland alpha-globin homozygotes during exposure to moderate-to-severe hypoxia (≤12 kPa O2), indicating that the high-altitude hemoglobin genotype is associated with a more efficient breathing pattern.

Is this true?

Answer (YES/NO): YES